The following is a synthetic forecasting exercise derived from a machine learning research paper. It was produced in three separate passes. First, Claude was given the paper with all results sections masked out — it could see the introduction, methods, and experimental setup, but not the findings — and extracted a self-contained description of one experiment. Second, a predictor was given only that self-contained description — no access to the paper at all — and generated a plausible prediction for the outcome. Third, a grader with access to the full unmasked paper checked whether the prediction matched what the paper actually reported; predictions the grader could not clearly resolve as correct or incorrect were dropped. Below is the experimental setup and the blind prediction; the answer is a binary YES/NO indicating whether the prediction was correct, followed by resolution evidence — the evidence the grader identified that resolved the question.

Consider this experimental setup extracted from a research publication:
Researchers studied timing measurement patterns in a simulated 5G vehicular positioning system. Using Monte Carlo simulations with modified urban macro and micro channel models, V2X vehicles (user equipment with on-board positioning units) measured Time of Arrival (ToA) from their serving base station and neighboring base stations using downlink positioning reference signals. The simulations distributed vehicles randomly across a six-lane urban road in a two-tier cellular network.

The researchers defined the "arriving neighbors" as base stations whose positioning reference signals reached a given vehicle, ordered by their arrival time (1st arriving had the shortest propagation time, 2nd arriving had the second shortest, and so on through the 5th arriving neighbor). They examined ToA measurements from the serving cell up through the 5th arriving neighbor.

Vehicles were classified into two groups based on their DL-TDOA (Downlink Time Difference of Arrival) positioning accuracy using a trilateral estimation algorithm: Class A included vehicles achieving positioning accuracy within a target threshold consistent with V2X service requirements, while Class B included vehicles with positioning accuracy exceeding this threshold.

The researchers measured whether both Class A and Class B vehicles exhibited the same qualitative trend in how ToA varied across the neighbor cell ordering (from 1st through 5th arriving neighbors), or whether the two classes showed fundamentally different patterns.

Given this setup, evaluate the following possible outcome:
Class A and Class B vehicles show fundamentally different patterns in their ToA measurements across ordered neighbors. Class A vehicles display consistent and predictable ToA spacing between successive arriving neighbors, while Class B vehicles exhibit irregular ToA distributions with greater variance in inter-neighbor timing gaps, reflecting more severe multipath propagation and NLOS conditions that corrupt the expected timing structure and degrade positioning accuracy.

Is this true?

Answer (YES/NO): NO